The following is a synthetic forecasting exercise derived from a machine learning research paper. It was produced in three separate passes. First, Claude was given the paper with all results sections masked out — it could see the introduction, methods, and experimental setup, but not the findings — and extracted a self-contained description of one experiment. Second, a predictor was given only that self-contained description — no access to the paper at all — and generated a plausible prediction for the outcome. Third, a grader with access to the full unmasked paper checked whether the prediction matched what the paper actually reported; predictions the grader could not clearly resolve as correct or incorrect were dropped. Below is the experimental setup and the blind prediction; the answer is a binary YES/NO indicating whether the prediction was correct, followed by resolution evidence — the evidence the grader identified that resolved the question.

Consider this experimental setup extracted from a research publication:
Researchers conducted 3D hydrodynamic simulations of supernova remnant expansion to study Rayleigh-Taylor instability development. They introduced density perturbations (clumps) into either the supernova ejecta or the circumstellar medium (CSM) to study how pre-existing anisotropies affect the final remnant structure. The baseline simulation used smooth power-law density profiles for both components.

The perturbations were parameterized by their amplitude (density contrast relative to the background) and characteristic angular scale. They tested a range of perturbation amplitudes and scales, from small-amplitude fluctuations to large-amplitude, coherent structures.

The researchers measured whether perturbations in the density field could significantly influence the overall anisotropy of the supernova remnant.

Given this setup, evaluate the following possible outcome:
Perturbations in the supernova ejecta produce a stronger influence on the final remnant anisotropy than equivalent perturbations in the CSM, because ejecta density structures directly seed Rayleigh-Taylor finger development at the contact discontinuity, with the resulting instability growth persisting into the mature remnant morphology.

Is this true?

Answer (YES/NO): NO